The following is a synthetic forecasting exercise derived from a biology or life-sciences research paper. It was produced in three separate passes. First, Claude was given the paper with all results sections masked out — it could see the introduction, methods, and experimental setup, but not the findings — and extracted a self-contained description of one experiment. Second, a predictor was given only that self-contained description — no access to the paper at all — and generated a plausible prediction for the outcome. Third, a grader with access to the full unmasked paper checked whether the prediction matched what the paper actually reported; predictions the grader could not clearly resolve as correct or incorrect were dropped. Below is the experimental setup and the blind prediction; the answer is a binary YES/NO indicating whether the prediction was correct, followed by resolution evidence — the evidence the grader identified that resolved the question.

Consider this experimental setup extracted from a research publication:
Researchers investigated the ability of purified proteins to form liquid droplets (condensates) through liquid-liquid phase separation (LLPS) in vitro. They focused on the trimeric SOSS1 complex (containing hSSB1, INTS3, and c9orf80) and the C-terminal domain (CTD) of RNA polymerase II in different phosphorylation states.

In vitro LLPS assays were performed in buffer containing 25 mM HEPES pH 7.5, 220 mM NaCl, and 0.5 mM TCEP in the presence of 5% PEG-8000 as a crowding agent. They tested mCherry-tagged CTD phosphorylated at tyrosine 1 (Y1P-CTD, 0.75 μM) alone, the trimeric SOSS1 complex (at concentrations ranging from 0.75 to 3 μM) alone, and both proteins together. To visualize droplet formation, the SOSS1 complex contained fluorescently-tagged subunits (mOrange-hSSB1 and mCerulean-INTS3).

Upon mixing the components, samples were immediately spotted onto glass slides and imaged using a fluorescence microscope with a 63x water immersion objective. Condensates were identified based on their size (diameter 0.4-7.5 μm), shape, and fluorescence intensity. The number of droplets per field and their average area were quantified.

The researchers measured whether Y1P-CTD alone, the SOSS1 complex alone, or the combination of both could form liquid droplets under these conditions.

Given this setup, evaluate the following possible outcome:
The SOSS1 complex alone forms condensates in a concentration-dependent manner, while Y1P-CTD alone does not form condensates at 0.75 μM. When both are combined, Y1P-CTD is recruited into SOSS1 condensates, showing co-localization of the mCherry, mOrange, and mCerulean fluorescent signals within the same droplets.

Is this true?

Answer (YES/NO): NO